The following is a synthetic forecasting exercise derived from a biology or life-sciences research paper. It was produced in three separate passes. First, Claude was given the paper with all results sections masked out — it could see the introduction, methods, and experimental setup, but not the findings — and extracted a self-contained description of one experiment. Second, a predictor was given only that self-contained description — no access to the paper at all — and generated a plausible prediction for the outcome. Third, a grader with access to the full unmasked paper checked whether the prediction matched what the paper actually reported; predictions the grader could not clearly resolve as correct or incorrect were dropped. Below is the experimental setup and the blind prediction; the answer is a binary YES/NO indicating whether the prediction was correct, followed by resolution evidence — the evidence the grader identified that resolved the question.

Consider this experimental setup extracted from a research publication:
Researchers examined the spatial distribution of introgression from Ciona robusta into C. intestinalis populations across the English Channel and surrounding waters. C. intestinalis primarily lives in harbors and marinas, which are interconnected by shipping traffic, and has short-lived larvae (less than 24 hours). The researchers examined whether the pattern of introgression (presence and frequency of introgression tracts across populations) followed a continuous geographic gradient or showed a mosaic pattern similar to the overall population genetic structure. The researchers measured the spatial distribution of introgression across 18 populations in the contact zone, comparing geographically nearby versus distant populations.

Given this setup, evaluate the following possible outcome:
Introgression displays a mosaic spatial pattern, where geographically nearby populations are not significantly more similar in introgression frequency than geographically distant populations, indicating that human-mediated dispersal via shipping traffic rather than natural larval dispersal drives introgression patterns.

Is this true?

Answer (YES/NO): YES